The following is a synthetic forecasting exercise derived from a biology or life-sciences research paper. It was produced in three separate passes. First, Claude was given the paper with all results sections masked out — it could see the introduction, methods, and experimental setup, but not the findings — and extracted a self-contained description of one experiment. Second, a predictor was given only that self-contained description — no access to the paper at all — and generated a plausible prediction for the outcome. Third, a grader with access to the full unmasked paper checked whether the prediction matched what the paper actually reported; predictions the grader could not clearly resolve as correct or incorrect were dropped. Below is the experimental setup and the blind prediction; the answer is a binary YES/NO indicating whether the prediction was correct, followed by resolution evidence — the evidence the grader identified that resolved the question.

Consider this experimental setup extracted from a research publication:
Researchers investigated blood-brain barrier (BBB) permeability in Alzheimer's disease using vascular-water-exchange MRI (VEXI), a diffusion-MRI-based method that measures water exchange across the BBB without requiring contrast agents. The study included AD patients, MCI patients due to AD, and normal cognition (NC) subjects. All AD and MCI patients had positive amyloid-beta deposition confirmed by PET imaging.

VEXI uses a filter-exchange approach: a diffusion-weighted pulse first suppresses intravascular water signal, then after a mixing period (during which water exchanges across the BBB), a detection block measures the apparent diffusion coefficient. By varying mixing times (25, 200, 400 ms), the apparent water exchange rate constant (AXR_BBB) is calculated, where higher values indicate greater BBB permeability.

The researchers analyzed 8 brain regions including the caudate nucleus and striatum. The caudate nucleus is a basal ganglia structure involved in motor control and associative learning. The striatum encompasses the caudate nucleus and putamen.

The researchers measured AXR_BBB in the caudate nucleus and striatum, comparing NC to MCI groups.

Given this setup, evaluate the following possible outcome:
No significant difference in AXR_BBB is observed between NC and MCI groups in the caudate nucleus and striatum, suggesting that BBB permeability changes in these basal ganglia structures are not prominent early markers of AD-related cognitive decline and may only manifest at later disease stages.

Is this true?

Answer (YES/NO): YES